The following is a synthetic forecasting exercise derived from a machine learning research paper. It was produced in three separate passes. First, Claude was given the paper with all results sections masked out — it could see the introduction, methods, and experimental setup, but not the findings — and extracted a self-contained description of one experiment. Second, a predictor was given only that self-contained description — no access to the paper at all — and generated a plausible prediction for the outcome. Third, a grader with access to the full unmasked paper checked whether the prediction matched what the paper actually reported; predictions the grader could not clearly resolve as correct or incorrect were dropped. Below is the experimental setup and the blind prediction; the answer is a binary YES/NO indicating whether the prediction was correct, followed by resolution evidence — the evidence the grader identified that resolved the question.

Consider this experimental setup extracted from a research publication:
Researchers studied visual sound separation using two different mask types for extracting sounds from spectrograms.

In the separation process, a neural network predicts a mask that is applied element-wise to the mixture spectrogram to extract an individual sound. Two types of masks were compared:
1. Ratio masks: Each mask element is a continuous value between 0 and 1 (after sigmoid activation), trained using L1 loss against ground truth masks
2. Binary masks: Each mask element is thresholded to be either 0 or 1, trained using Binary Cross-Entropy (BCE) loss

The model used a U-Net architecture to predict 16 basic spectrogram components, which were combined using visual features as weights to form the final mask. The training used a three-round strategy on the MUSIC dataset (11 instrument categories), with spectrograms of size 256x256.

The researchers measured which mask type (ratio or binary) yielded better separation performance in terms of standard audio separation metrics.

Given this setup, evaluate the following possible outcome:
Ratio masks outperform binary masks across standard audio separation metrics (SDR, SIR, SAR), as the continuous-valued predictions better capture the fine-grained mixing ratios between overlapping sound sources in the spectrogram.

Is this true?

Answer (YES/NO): NO